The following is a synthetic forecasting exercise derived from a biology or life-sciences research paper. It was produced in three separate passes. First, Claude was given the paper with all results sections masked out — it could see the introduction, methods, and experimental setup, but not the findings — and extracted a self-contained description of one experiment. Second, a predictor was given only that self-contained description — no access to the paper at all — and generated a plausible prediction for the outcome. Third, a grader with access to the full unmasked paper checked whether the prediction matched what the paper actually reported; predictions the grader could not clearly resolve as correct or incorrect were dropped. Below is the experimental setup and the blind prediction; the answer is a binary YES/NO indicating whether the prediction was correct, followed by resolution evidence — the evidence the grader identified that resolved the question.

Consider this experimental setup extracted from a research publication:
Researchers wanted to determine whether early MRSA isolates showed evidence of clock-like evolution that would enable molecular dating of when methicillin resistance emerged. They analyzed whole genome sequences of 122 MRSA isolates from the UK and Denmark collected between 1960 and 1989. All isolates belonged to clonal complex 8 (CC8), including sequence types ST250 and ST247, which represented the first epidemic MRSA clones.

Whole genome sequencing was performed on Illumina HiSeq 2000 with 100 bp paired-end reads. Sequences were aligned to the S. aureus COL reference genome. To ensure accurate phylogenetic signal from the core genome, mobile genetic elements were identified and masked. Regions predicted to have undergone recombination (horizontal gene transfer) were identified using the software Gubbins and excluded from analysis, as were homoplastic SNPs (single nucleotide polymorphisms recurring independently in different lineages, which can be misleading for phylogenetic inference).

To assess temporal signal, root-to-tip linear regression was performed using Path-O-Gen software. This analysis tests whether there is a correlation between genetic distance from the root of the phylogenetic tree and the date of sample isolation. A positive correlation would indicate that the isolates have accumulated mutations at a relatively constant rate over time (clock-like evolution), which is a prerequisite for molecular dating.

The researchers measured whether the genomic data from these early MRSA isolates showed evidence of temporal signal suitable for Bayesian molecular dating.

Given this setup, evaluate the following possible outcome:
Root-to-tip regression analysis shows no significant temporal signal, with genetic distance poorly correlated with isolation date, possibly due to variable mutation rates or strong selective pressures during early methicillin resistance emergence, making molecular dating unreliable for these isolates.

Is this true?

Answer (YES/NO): NO